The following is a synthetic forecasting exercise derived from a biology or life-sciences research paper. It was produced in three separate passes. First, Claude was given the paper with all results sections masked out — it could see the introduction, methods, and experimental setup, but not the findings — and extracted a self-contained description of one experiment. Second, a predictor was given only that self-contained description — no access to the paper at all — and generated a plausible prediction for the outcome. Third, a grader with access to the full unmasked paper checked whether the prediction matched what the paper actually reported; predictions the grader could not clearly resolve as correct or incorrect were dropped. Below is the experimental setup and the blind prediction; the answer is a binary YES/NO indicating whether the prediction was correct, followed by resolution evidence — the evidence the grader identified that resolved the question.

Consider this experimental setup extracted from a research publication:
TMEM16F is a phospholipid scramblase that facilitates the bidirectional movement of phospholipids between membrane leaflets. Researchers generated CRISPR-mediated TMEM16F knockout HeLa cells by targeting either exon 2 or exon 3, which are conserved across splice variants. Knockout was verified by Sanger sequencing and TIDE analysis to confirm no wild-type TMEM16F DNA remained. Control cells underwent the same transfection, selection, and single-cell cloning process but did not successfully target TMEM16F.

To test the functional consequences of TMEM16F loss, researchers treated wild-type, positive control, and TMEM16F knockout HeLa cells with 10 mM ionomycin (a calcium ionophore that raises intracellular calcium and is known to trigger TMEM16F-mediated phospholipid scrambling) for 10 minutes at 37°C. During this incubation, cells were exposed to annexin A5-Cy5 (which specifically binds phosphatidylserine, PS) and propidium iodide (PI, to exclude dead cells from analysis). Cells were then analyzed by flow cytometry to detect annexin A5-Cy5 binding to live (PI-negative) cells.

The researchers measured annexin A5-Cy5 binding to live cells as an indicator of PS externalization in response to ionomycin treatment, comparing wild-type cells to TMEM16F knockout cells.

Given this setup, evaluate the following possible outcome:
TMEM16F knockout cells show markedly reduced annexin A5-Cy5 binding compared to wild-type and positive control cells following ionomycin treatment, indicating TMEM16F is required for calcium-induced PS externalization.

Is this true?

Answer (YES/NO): YES